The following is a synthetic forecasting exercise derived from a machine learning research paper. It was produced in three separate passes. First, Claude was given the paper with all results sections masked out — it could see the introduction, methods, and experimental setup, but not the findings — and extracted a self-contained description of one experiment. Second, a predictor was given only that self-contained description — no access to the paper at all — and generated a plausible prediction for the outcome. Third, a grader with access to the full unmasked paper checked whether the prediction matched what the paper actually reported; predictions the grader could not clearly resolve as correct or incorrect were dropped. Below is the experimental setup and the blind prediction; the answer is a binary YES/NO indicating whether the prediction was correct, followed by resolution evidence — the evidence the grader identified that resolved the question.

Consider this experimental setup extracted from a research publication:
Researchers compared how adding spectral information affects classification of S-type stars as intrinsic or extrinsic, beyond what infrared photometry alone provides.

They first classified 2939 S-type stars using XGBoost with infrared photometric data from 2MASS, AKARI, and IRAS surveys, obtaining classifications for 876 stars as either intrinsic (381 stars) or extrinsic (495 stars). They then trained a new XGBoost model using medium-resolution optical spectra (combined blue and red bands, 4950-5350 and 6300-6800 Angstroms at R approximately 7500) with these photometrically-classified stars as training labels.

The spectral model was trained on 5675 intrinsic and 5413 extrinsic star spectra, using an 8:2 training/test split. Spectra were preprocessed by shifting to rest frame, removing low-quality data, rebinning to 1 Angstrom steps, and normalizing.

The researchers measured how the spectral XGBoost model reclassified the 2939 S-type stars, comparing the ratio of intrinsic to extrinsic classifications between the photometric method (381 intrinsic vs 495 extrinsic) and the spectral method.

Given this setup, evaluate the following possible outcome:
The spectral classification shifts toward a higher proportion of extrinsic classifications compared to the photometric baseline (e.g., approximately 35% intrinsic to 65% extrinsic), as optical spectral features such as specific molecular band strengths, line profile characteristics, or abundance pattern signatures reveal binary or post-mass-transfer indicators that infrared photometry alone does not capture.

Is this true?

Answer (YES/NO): YES